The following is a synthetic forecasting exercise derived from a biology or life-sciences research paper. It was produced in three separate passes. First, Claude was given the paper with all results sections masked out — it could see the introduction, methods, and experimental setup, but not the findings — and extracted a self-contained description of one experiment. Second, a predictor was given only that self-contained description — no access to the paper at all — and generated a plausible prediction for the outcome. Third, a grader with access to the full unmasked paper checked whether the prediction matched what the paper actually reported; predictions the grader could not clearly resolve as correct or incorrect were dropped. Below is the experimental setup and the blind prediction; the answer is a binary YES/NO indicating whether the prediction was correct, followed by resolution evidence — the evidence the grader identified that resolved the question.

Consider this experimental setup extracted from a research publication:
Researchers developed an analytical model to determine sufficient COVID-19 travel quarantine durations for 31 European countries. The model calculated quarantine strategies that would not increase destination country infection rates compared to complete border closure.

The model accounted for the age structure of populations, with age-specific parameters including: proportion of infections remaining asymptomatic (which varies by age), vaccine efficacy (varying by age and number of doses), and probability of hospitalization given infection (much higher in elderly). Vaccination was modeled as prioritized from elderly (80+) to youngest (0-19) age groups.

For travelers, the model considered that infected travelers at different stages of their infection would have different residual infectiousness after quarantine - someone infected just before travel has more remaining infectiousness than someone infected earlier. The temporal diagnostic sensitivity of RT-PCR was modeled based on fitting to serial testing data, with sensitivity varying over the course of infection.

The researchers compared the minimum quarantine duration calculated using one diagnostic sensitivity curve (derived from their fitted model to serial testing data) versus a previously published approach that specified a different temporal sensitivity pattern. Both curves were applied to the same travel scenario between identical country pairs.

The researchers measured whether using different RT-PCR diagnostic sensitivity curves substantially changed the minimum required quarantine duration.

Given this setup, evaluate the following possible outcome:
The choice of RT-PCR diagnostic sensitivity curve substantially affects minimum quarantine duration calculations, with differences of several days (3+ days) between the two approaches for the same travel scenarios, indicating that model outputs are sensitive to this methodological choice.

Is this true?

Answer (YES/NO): NO